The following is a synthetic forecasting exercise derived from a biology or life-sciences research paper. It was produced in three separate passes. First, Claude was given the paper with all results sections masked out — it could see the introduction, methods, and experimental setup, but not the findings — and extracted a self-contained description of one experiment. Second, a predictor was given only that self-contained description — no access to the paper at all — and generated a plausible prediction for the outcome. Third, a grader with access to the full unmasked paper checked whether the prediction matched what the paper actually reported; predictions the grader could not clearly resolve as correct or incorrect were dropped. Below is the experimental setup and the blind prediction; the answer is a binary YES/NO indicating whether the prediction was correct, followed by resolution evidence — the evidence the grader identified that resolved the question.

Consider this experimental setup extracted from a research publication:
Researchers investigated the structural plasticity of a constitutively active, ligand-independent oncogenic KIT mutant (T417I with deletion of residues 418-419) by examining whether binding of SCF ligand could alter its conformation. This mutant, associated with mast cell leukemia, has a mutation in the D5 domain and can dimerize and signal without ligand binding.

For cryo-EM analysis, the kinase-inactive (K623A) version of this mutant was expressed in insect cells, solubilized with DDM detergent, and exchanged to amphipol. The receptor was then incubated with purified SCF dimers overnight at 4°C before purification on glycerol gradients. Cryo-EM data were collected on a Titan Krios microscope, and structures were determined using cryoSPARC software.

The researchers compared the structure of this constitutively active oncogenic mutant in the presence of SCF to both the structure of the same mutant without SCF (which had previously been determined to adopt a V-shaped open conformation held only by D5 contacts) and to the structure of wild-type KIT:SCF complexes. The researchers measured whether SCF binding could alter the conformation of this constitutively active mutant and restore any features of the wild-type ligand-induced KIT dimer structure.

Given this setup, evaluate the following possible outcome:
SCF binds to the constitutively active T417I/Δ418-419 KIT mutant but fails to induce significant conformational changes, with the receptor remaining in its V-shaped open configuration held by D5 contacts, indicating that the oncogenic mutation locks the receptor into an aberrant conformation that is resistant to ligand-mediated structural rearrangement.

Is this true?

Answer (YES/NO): NO